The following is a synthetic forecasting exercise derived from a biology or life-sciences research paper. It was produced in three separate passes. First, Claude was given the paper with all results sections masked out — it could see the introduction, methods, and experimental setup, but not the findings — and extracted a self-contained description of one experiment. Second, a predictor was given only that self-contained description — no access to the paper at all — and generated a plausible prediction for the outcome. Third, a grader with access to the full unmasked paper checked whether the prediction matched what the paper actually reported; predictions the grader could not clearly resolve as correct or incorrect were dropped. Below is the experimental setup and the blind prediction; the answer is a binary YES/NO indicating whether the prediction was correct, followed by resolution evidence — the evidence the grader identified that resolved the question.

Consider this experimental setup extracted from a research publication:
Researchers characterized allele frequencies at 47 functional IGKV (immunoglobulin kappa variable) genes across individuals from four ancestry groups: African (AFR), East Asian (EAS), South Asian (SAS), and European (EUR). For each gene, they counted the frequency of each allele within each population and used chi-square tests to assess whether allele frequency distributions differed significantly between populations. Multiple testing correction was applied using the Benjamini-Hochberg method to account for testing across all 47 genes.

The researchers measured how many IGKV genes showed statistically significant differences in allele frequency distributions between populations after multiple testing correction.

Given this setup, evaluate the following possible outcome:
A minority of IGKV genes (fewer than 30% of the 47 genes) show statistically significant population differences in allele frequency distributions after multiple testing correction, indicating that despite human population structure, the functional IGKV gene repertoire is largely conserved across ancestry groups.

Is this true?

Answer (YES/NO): NO